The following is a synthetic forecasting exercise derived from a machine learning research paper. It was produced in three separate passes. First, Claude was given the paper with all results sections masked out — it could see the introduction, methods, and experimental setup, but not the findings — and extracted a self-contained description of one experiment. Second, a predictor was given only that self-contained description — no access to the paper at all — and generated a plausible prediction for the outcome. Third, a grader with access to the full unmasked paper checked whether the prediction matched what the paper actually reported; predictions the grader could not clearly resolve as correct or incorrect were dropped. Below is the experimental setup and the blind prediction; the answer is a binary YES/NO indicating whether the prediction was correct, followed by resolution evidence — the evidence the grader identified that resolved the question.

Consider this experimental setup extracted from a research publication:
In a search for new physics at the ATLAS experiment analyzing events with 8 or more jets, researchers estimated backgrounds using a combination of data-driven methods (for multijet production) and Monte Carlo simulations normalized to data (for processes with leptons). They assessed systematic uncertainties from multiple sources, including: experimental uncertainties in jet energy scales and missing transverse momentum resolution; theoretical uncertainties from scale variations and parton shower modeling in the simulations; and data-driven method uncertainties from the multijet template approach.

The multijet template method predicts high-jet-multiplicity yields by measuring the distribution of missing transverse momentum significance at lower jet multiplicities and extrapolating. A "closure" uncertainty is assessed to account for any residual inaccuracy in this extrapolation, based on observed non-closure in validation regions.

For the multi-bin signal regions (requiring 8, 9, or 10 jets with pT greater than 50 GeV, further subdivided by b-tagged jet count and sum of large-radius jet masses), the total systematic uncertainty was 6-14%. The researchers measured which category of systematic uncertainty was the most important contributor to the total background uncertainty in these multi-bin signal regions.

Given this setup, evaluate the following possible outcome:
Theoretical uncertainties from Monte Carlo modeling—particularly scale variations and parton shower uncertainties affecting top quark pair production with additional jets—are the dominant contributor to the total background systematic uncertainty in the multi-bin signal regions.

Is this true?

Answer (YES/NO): NO